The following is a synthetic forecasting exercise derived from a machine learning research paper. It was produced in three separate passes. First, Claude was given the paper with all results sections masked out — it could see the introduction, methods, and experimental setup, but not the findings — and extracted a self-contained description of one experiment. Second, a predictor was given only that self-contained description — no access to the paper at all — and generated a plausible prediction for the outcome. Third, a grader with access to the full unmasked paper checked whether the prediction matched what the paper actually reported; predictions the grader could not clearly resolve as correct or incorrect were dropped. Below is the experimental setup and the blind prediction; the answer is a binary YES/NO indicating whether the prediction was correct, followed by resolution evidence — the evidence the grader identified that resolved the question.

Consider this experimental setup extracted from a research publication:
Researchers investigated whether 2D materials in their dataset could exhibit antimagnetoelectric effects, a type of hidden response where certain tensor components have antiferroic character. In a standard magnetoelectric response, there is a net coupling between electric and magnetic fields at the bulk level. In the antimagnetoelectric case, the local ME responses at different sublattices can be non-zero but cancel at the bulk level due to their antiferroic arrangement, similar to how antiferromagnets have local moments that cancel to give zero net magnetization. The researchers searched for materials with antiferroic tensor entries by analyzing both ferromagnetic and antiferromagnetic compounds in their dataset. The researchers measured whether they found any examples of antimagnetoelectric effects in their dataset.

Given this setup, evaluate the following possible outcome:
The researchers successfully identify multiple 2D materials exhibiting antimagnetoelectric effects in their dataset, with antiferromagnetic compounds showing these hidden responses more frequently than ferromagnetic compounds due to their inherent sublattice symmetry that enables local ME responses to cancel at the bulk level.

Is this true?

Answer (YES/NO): NO